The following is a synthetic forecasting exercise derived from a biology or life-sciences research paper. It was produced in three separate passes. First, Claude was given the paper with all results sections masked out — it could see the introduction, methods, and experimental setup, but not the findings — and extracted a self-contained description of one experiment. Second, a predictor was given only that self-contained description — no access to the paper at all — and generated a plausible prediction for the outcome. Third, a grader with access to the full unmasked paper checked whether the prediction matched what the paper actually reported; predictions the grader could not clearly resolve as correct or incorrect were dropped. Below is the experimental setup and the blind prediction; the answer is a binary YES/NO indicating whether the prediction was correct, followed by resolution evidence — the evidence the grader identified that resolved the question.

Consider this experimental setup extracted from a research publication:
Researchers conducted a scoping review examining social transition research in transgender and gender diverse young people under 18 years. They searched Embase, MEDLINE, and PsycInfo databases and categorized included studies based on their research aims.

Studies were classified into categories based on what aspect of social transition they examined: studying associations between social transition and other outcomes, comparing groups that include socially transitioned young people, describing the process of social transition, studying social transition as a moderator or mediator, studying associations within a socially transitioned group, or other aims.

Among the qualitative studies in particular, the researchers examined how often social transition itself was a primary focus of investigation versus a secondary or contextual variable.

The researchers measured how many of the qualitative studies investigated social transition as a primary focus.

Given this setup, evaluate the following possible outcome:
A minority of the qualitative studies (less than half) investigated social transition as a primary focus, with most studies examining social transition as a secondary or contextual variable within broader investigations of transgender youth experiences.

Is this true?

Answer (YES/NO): NO